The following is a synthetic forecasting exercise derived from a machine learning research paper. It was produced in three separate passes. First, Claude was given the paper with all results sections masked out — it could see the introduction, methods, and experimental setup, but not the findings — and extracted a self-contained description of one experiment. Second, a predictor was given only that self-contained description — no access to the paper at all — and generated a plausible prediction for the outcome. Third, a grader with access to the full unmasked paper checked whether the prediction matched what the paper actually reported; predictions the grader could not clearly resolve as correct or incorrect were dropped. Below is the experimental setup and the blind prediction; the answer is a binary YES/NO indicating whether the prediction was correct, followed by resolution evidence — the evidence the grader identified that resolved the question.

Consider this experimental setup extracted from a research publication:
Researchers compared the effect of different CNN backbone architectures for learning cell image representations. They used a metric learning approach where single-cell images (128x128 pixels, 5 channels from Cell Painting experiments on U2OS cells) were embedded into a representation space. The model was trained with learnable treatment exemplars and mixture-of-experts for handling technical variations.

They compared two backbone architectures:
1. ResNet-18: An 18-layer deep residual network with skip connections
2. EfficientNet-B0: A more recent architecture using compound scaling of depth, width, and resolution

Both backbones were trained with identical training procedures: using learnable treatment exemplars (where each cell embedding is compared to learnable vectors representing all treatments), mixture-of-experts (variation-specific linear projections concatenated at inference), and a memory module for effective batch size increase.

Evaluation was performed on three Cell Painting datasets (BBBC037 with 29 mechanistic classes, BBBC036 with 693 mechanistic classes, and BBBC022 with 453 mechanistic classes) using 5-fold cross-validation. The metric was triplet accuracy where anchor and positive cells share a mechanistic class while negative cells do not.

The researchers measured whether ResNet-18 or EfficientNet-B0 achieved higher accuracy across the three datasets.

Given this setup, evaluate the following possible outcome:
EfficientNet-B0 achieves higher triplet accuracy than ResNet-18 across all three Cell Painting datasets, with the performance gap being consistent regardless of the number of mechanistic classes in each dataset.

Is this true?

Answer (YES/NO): NO